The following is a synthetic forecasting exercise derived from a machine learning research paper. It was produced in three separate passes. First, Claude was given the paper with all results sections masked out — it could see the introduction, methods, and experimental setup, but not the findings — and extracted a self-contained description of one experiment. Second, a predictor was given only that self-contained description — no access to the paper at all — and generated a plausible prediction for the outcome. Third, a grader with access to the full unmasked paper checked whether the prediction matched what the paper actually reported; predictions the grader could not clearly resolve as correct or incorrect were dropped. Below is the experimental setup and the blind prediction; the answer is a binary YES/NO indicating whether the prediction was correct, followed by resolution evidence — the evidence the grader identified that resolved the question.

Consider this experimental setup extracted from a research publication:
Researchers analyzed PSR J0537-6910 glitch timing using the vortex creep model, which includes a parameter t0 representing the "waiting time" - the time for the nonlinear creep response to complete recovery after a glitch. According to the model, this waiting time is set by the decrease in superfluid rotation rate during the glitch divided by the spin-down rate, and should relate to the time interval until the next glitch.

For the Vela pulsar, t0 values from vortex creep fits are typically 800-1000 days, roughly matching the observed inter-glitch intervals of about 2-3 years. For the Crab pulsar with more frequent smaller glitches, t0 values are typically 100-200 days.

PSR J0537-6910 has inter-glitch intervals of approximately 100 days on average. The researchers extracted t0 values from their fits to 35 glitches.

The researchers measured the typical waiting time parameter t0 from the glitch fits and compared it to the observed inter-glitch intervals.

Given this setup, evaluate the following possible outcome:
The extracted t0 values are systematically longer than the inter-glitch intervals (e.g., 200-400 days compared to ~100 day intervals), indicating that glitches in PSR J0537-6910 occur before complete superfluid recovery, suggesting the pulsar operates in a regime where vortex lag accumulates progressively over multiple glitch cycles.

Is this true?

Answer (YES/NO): NO